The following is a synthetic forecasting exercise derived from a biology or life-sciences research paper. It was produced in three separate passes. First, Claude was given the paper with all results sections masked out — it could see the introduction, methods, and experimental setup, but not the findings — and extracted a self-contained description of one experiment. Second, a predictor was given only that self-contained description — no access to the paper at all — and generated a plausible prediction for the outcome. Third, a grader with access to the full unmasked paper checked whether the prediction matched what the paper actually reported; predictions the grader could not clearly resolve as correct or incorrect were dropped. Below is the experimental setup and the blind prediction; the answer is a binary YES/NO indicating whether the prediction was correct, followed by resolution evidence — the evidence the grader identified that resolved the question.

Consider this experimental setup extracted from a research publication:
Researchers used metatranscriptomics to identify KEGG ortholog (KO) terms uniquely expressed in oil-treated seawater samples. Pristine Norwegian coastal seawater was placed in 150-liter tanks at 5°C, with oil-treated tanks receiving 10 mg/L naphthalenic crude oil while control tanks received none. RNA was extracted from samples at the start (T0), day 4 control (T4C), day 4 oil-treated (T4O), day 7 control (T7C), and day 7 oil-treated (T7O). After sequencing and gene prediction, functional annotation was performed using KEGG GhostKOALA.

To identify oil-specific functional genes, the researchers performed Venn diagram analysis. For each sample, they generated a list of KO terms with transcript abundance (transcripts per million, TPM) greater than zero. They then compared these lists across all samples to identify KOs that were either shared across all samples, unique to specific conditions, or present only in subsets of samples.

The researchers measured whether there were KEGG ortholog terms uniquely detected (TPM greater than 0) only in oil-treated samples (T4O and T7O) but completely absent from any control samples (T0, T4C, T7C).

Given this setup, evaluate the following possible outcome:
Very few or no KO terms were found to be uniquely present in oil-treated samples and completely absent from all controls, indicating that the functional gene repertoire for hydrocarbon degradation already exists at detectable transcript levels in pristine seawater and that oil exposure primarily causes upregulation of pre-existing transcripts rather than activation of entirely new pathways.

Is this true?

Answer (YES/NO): YES